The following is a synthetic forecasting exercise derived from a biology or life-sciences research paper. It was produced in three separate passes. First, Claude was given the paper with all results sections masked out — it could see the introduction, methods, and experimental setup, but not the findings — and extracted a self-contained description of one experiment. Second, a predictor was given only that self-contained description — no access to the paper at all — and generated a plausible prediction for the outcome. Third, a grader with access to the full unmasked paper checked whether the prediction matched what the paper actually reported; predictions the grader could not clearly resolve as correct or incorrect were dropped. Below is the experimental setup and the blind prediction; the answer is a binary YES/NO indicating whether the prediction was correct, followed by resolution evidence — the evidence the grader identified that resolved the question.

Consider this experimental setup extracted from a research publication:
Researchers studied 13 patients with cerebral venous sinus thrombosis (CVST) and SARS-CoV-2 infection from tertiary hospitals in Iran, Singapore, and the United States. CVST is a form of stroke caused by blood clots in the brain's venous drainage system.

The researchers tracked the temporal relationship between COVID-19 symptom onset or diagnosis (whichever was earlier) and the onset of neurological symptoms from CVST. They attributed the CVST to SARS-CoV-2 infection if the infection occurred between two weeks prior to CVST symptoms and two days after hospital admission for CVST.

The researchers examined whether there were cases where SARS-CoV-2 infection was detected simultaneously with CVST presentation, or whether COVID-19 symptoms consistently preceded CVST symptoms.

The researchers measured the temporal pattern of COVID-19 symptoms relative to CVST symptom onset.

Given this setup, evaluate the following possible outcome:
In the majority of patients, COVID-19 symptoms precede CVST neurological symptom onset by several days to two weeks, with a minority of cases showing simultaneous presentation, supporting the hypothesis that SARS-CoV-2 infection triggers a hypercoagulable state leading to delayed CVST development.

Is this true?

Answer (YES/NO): YES